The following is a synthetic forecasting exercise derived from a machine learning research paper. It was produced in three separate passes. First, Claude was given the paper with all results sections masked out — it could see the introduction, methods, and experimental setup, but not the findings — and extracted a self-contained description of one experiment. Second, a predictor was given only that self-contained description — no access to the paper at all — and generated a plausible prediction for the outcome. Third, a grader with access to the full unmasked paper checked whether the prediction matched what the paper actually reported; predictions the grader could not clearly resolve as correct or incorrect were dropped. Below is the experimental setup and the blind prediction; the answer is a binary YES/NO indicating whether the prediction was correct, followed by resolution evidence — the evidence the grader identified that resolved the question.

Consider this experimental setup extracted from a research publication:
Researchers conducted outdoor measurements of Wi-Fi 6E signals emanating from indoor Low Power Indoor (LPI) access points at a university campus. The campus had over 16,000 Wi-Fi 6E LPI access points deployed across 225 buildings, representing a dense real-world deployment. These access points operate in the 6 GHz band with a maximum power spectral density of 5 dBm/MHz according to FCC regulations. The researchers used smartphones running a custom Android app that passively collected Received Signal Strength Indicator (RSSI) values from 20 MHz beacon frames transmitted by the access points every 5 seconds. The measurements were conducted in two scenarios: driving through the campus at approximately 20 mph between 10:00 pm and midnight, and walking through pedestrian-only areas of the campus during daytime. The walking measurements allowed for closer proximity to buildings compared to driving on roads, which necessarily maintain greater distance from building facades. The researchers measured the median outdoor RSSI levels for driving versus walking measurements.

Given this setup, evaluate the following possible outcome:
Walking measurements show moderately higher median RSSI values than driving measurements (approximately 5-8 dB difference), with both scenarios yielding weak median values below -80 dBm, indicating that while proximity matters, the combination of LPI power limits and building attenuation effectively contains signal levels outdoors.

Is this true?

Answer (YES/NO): NO